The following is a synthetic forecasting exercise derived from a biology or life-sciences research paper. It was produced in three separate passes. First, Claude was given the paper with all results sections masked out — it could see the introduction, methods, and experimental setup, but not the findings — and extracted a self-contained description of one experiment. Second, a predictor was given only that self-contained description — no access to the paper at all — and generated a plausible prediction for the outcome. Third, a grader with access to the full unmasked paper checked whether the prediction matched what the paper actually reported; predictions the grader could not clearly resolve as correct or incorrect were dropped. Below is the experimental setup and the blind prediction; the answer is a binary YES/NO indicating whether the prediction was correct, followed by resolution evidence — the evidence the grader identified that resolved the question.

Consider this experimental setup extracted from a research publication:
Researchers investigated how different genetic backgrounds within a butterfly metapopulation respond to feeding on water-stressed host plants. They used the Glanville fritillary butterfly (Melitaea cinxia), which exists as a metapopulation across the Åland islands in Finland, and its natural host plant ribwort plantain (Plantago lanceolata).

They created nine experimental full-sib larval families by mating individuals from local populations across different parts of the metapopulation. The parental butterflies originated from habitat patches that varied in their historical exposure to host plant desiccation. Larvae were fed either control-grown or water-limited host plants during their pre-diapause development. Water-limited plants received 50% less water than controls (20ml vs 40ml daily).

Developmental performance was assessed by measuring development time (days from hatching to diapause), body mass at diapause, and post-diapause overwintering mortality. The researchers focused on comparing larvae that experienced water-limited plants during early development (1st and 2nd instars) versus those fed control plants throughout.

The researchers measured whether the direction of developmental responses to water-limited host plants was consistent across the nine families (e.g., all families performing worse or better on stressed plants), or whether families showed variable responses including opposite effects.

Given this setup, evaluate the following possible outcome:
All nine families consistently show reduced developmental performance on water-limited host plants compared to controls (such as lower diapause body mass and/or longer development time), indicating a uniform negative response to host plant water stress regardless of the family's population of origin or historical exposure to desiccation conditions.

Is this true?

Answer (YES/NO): NO